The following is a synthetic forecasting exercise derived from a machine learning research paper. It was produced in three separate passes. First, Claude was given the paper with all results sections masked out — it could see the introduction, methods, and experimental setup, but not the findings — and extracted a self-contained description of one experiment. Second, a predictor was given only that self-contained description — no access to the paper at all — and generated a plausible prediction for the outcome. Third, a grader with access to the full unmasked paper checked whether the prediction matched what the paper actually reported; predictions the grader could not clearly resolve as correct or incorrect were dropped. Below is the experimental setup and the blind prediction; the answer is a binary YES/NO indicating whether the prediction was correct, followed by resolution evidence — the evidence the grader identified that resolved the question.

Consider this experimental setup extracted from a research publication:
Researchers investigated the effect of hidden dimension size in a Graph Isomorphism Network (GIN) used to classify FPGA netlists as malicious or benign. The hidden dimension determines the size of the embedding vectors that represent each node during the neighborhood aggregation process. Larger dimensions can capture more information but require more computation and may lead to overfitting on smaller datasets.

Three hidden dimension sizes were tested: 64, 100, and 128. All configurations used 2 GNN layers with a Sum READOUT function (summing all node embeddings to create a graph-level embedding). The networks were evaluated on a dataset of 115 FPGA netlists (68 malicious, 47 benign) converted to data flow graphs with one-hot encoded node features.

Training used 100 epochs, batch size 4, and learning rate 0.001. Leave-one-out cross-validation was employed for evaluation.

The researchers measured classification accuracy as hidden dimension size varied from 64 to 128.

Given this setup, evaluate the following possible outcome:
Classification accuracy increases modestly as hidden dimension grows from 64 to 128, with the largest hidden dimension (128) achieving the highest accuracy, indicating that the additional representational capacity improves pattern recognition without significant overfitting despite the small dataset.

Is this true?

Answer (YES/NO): NO